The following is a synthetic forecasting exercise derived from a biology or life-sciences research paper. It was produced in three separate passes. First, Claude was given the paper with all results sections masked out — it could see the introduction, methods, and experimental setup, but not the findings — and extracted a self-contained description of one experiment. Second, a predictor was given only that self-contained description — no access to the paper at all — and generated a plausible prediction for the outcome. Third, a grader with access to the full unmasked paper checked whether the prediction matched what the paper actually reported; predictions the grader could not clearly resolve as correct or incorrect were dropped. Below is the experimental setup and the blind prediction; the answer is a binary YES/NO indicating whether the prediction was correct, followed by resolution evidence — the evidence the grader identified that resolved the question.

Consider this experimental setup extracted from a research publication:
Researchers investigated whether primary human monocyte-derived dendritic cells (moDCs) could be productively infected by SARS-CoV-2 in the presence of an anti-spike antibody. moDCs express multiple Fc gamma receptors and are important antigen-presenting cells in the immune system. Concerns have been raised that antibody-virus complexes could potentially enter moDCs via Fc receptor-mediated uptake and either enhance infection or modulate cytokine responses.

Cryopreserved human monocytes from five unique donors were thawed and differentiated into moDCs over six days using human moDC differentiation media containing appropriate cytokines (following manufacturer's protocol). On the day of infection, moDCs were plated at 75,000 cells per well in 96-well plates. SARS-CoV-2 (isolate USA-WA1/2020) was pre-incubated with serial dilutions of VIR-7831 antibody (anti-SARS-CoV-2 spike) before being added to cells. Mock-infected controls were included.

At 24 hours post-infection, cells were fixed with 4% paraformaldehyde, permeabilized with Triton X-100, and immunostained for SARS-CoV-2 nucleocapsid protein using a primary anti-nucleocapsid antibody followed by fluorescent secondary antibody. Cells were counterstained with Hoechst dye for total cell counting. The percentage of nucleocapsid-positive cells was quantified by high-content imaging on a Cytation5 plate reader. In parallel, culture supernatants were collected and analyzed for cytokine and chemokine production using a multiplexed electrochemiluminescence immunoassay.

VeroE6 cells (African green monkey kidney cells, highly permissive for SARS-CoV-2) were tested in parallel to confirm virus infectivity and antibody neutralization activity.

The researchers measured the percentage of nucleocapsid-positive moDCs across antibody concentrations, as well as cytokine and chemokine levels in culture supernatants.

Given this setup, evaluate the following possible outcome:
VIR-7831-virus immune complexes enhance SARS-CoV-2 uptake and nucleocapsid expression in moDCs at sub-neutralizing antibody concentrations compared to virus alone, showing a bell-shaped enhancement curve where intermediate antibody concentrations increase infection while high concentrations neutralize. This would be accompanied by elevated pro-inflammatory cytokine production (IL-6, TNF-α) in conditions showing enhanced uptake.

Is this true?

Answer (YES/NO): NO